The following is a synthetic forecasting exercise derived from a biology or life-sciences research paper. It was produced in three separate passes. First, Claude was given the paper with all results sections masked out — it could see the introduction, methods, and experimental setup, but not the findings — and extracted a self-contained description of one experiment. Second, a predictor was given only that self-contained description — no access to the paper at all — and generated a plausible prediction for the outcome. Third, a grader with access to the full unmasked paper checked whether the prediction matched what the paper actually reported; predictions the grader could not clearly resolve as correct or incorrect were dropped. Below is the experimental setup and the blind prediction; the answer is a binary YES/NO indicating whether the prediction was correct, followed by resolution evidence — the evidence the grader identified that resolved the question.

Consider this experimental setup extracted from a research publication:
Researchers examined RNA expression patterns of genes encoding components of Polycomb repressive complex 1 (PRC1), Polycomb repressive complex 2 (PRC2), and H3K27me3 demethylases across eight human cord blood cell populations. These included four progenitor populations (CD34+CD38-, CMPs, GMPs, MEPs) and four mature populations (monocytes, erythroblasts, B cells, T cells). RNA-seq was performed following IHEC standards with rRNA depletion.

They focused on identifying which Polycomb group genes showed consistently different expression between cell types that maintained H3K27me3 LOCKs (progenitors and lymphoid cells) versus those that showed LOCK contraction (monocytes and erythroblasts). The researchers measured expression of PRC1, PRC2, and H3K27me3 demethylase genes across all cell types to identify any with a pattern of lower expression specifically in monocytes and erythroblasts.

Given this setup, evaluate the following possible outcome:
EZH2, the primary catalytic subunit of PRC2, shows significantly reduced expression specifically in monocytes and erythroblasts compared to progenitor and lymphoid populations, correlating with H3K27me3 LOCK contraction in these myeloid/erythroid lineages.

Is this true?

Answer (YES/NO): NO